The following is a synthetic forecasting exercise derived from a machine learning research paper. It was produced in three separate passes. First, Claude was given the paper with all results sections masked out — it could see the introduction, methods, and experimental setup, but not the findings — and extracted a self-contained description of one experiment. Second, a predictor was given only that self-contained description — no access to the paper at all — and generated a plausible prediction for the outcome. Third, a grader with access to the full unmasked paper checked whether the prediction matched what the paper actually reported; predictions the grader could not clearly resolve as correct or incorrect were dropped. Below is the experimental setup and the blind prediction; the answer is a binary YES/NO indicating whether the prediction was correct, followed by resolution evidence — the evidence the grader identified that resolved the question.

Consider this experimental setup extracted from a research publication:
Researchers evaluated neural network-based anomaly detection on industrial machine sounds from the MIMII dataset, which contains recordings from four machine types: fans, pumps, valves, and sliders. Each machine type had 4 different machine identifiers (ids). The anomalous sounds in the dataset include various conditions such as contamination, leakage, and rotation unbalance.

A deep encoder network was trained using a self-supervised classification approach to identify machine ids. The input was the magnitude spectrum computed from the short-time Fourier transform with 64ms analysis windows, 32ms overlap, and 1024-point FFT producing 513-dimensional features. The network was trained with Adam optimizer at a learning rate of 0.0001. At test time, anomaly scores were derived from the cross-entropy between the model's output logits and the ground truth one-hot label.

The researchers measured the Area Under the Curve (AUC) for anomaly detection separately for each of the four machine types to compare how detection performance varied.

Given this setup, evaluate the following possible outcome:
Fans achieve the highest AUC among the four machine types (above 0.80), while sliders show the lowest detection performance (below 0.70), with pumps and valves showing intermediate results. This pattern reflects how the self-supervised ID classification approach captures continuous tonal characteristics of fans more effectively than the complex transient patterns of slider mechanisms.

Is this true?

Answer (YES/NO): NO